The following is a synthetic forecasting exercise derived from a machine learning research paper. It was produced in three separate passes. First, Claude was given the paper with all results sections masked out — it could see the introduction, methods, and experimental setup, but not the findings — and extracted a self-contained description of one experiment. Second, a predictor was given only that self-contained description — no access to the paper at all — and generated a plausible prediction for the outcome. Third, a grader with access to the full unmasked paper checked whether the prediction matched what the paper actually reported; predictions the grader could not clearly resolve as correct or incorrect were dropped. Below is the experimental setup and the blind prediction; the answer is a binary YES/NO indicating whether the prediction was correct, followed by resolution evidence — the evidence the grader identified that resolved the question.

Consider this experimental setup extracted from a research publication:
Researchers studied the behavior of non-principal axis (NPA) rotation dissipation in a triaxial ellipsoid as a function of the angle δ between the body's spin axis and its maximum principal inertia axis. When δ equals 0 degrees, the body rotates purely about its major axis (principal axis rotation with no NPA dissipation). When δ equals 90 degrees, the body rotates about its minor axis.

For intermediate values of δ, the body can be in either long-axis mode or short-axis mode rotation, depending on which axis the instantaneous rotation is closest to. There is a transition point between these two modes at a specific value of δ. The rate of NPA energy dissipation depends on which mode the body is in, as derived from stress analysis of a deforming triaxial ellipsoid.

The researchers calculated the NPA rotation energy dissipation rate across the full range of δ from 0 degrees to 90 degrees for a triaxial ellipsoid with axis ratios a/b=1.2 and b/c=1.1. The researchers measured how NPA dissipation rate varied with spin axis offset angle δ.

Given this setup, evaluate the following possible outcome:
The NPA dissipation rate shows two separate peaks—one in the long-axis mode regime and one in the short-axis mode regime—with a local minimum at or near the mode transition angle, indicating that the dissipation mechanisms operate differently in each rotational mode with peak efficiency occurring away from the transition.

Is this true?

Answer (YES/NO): NO